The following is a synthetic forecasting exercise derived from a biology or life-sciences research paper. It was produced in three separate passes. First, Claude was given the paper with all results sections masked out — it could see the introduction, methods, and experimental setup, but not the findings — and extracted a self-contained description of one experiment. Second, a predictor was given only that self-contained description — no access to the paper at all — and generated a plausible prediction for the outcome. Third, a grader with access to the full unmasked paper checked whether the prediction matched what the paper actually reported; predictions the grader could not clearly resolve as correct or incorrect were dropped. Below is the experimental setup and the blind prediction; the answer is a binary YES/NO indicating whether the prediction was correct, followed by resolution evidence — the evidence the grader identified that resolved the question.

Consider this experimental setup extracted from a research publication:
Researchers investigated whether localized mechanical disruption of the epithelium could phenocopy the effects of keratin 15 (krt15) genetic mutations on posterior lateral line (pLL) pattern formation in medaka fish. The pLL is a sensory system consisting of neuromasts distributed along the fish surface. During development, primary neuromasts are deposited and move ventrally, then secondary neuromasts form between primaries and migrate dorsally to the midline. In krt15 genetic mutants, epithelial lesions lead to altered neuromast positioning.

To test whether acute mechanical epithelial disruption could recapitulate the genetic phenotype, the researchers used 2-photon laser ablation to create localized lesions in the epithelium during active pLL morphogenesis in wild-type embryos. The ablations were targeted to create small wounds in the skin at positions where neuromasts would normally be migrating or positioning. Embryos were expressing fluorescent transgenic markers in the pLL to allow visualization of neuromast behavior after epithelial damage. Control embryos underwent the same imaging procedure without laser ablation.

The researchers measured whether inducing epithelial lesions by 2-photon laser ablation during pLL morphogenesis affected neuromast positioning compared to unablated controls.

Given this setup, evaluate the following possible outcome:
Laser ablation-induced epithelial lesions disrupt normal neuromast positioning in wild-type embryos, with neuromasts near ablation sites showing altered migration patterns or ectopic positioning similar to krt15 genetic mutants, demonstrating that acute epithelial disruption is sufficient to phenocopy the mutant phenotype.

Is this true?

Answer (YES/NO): YES